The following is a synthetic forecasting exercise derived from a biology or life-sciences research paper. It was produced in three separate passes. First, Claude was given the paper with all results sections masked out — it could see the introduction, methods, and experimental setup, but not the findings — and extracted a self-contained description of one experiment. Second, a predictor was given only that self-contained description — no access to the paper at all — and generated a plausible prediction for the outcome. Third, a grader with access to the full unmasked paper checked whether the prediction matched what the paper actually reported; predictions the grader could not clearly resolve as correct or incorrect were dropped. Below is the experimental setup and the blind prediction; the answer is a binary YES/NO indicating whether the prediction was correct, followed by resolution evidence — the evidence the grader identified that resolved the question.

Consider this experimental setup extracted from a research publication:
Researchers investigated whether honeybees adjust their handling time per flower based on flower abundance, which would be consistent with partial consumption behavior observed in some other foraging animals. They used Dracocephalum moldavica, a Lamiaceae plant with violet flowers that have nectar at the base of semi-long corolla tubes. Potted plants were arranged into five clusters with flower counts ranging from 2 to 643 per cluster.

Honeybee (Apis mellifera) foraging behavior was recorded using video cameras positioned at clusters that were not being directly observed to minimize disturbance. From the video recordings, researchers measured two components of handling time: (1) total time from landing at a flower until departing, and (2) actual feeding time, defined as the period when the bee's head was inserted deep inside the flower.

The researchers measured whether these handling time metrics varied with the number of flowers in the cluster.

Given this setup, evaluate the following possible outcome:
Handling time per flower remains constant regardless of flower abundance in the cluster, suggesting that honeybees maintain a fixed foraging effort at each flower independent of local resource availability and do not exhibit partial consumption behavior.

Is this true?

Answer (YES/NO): YES